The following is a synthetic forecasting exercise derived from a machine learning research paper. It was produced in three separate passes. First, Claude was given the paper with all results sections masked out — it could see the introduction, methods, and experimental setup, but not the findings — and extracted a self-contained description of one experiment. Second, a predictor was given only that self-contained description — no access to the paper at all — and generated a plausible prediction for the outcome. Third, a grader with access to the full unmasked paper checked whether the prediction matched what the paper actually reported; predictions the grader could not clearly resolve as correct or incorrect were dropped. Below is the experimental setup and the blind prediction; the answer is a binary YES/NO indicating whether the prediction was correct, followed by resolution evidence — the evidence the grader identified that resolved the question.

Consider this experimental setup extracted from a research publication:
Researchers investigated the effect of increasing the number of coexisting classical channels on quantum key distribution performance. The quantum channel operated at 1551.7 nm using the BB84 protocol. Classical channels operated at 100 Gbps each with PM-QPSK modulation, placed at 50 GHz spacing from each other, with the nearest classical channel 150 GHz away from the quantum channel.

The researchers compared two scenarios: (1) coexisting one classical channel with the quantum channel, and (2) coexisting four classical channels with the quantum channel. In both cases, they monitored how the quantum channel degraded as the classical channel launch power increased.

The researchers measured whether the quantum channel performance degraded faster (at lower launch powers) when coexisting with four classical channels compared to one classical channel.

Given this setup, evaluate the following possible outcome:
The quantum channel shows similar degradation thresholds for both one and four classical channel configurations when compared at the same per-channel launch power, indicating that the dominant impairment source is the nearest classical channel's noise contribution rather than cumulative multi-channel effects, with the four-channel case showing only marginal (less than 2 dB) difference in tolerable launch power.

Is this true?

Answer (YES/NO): NO